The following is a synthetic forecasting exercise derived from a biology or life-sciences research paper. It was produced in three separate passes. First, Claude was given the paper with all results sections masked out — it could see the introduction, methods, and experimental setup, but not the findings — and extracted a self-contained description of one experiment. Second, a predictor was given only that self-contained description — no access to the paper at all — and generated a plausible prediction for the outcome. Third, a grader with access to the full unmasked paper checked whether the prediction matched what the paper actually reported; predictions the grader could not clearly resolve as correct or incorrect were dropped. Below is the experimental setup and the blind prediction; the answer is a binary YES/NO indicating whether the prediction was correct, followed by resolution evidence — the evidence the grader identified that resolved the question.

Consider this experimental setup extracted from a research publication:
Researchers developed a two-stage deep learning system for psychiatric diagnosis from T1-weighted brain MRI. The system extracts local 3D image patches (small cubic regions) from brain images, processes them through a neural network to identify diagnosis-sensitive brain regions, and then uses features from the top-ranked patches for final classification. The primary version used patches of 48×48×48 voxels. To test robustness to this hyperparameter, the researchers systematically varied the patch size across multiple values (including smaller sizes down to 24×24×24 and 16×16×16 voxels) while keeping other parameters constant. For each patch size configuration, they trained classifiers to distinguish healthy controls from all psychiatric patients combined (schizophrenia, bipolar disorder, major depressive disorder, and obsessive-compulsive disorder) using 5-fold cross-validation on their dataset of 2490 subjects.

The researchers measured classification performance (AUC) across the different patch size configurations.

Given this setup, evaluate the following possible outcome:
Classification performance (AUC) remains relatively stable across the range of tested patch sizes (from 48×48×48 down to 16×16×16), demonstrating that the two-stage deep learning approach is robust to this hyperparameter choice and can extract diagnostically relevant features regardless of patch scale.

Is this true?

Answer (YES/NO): NO